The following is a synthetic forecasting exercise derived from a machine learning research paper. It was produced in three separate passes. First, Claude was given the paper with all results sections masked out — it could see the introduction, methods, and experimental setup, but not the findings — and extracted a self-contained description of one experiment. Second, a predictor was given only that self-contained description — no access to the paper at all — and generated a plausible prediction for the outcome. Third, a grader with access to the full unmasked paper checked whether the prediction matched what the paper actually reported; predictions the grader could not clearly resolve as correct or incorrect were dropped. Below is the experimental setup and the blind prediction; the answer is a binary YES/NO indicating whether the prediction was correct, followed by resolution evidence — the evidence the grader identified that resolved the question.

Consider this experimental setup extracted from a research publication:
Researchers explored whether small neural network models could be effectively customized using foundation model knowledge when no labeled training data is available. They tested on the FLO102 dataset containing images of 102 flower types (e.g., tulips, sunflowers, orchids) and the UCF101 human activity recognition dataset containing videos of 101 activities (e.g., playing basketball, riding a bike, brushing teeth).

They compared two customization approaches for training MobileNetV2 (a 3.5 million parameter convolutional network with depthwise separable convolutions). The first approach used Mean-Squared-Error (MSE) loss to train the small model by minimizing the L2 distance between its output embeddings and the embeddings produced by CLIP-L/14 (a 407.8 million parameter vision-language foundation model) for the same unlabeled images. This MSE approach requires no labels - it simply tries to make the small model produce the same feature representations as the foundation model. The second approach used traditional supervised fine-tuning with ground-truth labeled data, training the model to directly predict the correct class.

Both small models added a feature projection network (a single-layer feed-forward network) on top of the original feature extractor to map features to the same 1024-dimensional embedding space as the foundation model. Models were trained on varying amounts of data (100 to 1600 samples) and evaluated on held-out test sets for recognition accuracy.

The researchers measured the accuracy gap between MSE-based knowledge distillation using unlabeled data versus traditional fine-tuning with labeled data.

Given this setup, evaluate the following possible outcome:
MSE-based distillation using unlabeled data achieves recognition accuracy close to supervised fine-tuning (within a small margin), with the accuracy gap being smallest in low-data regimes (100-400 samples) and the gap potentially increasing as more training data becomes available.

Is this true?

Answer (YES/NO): NO